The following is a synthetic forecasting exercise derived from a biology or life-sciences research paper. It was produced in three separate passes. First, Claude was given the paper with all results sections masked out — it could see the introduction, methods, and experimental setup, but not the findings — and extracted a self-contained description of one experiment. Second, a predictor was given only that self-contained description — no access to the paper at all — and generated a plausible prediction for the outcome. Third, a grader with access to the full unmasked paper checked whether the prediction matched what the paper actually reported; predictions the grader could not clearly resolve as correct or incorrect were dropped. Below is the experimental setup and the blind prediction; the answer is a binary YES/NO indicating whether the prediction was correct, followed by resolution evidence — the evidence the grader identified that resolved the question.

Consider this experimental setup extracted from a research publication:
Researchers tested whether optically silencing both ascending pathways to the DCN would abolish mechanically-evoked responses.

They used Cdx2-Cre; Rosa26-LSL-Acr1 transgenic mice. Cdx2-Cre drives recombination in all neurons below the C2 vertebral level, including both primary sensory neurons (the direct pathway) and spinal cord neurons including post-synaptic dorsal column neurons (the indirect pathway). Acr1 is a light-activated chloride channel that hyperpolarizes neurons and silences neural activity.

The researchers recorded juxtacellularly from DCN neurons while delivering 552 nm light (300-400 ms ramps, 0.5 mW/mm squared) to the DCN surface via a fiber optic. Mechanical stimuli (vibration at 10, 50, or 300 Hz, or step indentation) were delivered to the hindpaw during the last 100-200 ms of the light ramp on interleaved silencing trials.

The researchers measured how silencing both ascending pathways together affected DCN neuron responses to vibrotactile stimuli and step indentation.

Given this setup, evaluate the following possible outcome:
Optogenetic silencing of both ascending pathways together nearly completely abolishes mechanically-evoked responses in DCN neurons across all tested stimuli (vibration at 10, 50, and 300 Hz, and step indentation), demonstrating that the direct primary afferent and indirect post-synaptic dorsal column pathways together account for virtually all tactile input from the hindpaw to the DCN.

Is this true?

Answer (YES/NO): YES